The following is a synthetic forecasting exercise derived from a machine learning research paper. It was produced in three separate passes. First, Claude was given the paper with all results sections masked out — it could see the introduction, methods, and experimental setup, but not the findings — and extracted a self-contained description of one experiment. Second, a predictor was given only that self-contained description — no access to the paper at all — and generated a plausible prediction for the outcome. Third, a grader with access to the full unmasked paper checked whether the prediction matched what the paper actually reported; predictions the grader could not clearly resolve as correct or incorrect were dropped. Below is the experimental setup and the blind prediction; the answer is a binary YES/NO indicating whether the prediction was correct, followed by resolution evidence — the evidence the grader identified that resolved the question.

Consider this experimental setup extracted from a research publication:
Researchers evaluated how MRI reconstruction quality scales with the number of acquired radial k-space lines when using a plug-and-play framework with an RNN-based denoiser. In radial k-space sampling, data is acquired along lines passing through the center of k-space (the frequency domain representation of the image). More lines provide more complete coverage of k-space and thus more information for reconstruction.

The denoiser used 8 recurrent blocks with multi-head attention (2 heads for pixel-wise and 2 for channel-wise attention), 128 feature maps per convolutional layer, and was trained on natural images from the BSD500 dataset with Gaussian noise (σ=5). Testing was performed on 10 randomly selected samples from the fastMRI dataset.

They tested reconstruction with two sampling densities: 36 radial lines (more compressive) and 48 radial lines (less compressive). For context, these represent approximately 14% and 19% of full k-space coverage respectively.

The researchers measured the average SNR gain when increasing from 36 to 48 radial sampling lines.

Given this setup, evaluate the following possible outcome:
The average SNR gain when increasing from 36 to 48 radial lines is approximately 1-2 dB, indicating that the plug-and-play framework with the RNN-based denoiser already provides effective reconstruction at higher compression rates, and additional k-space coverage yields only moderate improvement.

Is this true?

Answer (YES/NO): NO